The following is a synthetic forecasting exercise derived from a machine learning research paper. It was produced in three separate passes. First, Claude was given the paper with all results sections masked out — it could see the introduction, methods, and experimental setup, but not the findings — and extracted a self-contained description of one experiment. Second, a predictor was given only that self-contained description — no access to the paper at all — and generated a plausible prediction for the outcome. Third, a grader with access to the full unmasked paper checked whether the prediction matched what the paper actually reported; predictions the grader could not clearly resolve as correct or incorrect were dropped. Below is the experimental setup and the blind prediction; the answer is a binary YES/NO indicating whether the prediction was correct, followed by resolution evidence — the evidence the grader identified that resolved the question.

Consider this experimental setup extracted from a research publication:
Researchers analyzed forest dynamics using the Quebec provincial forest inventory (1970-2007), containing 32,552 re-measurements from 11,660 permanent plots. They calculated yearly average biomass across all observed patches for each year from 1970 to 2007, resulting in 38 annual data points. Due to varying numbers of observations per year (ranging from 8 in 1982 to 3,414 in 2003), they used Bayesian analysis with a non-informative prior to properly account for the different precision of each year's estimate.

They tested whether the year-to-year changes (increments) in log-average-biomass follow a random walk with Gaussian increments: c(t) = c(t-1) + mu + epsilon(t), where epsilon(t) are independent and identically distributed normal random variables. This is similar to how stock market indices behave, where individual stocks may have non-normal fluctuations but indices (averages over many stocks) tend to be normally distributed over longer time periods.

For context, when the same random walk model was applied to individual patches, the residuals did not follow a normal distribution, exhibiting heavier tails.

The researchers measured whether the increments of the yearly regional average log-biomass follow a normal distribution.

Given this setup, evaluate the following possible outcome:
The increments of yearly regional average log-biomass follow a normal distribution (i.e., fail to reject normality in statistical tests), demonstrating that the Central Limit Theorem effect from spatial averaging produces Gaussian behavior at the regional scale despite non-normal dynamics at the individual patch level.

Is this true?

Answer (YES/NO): YES